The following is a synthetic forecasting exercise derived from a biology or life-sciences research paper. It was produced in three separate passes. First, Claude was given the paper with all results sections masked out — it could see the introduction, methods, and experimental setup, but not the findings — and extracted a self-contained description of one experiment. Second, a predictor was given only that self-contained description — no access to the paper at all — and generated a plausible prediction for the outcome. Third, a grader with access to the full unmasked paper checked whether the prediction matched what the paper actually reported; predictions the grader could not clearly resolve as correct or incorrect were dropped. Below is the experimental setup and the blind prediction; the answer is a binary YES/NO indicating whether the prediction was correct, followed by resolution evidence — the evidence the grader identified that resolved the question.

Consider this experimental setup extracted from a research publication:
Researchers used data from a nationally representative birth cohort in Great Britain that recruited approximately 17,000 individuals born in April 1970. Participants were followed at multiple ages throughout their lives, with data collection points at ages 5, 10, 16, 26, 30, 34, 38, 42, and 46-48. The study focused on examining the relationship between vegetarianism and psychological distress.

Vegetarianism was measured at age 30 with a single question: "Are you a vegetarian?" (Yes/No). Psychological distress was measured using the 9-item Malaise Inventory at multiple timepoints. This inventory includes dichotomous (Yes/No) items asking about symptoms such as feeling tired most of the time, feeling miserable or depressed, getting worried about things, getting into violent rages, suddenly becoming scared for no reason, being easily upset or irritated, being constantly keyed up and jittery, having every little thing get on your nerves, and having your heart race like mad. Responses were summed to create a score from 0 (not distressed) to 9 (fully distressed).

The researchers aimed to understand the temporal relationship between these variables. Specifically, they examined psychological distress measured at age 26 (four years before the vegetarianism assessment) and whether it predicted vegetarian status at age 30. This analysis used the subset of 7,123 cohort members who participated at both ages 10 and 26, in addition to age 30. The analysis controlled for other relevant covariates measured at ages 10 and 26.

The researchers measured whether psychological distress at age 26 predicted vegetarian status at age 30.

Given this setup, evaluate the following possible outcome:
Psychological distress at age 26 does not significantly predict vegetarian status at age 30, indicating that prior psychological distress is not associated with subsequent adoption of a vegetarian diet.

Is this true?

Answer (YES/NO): NO